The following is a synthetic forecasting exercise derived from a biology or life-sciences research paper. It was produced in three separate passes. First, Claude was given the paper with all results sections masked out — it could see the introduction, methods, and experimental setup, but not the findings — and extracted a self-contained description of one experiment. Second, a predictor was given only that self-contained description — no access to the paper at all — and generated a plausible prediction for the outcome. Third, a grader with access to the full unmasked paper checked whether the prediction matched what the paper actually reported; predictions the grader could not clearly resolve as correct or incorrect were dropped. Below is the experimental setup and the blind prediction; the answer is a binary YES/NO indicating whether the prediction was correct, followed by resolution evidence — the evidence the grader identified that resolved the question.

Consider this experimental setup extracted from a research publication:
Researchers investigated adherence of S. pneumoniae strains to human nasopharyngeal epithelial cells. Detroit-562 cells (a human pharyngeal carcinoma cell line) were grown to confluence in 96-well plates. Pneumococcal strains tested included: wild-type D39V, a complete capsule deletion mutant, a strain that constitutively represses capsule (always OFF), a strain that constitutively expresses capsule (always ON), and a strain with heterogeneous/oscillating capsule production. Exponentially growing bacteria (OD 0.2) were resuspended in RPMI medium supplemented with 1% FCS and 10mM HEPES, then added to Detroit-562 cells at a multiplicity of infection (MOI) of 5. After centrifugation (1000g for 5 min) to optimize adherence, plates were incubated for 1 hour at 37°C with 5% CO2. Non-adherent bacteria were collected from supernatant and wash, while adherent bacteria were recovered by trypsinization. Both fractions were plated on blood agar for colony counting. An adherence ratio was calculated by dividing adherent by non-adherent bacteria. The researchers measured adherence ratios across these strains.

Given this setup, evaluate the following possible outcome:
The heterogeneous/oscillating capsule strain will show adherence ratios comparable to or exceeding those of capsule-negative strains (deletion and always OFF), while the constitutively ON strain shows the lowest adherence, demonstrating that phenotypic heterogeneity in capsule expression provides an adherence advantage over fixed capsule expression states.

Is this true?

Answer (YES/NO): NO